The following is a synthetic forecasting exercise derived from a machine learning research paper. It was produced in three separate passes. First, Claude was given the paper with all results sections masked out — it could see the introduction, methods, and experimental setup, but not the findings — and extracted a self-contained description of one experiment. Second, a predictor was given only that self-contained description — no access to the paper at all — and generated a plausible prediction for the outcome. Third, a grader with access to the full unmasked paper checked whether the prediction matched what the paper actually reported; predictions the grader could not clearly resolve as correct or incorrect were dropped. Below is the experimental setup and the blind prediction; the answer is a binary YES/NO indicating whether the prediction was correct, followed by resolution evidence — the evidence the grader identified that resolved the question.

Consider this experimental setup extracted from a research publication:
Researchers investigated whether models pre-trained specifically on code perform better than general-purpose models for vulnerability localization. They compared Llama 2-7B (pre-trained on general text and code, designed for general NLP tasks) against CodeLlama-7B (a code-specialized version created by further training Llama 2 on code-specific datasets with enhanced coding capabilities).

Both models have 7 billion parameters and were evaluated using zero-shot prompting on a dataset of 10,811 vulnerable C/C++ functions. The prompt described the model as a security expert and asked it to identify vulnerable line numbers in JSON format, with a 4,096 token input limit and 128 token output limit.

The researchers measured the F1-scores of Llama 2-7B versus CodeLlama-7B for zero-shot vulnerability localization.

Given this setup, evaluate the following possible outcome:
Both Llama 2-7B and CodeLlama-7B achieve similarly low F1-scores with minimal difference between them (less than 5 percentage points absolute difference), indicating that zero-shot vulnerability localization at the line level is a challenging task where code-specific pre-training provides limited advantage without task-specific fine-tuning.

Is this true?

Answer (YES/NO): NO